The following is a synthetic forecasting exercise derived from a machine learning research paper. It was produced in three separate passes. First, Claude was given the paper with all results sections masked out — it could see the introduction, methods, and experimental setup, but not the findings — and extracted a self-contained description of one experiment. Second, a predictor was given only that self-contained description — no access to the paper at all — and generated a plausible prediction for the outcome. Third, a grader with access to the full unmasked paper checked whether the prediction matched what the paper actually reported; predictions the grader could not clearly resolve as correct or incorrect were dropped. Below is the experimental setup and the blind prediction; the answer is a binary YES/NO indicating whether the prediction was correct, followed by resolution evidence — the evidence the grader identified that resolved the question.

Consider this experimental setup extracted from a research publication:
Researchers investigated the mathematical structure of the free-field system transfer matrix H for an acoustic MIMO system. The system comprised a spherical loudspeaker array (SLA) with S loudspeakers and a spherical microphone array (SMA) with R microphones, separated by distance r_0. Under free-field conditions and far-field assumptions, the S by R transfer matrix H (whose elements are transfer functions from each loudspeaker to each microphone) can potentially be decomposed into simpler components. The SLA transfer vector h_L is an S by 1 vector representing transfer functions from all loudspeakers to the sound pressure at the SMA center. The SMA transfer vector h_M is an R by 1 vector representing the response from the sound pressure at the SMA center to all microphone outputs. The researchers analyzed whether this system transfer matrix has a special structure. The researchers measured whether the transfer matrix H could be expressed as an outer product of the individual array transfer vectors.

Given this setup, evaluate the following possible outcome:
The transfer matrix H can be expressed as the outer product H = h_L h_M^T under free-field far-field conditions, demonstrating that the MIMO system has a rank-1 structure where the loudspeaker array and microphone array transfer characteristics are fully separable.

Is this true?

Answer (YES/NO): YES